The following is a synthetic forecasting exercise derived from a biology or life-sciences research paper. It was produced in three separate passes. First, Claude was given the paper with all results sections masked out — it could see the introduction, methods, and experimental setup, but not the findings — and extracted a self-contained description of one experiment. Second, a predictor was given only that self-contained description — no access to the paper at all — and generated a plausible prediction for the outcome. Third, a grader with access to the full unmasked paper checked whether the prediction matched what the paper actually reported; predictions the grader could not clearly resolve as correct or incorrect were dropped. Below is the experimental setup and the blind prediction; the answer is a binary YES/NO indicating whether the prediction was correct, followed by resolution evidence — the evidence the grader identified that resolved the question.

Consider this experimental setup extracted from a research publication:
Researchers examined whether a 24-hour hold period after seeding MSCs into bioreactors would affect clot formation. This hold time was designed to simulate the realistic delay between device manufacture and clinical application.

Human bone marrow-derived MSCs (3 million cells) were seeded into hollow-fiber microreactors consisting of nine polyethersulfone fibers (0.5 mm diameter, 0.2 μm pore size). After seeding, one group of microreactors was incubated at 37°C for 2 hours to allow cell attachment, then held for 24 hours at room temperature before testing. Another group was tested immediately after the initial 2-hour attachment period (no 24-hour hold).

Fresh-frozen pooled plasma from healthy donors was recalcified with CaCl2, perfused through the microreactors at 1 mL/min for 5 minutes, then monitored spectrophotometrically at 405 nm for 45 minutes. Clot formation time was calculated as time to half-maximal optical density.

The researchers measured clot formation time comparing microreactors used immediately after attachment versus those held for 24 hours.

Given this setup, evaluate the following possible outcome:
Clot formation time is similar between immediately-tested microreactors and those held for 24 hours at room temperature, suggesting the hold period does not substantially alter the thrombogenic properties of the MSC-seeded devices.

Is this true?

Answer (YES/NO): YES